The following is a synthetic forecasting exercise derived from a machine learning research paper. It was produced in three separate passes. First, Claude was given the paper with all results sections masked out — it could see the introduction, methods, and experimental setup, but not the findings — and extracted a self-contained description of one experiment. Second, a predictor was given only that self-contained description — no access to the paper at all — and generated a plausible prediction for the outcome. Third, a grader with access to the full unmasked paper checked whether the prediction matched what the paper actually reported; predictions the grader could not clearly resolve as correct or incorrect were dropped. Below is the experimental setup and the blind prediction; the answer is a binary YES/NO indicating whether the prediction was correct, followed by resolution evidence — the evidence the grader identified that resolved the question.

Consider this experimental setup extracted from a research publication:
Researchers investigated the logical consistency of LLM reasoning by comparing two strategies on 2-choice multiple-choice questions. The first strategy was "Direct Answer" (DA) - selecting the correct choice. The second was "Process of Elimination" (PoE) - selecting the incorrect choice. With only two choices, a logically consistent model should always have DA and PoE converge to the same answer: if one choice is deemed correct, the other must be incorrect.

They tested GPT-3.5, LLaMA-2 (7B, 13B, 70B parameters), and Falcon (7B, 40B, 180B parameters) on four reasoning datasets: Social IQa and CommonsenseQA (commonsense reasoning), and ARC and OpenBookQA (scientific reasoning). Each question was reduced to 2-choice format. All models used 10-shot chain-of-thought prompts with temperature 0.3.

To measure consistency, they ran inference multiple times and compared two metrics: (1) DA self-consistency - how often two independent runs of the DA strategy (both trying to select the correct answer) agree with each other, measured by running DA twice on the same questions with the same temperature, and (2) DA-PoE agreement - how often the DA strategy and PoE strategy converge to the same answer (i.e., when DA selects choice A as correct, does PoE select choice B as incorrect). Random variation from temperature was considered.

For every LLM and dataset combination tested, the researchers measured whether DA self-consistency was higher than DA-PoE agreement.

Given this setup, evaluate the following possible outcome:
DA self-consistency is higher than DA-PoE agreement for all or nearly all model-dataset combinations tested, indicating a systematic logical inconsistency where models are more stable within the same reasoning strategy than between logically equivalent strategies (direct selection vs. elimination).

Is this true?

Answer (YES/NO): YES